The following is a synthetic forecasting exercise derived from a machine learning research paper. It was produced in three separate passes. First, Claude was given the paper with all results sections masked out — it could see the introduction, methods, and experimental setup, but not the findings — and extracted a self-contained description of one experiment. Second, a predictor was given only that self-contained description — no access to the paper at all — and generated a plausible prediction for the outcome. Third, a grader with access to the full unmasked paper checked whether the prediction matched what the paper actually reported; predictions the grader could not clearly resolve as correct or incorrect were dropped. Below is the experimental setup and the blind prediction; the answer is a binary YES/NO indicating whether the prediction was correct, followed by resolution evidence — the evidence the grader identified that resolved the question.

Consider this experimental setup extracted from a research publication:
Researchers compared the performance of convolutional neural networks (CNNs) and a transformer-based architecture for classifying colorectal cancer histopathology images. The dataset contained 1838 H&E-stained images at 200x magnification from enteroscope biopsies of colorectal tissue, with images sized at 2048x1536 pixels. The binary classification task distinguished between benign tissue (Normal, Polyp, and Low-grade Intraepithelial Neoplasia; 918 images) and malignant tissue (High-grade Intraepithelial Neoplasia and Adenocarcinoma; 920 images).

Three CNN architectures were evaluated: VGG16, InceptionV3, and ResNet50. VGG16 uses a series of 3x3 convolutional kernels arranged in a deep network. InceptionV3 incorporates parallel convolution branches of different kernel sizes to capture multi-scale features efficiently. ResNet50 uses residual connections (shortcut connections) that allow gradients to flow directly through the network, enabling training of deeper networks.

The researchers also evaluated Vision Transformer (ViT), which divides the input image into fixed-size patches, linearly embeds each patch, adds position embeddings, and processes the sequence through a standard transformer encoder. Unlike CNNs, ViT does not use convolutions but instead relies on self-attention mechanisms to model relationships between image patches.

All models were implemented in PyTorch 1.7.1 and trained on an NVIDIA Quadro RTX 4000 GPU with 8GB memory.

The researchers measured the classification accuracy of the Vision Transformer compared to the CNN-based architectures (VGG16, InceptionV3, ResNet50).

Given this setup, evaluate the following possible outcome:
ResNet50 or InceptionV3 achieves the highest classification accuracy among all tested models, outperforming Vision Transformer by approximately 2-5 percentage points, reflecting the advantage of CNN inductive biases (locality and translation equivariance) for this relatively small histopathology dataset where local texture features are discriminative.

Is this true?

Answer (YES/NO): NO